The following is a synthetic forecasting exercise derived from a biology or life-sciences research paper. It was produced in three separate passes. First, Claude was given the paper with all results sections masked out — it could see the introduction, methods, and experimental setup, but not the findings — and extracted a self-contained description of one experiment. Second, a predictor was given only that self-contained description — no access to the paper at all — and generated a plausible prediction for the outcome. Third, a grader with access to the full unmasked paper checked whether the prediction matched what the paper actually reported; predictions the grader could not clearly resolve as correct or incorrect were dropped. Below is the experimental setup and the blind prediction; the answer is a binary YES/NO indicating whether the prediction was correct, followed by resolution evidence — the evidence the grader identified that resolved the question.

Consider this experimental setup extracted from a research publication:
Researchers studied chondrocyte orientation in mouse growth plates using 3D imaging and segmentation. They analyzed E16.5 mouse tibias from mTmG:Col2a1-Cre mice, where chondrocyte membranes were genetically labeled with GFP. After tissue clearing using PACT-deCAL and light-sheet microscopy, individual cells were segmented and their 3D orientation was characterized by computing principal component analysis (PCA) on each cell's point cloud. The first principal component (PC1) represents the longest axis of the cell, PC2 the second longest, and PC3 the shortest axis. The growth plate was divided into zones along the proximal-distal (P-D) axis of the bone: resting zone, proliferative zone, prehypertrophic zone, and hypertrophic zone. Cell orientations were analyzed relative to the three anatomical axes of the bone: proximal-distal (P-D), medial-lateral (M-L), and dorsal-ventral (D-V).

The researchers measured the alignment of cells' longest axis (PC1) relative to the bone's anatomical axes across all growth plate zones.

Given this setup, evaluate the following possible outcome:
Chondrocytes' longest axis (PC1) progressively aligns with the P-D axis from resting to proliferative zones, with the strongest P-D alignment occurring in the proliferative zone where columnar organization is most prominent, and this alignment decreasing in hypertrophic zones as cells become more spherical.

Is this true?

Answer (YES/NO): NO